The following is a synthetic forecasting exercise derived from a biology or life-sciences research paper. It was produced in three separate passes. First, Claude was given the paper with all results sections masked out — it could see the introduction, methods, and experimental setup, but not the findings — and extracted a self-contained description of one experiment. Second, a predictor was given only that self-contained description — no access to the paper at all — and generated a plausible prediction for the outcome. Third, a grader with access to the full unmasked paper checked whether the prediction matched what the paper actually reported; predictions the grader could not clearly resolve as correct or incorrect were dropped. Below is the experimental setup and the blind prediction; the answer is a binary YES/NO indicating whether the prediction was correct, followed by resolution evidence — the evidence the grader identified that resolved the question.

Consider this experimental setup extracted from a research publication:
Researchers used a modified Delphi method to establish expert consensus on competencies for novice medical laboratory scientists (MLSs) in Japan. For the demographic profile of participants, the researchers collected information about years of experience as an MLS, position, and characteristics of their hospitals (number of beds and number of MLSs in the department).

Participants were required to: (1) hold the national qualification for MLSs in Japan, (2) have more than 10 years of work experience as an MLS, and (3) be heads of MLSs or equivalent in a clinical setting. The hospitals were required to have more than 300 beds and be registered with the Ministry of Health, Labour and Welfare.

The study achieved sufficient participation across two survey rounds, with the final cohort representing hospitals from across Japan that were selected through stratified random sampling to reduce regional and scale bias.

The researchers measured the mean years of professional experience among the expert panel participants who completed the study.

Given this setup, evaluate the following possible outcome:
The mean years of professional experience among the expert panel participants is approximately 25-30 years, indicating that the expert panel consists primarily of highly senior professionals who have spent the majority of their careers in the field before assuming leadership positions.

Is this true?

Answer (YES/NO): NO